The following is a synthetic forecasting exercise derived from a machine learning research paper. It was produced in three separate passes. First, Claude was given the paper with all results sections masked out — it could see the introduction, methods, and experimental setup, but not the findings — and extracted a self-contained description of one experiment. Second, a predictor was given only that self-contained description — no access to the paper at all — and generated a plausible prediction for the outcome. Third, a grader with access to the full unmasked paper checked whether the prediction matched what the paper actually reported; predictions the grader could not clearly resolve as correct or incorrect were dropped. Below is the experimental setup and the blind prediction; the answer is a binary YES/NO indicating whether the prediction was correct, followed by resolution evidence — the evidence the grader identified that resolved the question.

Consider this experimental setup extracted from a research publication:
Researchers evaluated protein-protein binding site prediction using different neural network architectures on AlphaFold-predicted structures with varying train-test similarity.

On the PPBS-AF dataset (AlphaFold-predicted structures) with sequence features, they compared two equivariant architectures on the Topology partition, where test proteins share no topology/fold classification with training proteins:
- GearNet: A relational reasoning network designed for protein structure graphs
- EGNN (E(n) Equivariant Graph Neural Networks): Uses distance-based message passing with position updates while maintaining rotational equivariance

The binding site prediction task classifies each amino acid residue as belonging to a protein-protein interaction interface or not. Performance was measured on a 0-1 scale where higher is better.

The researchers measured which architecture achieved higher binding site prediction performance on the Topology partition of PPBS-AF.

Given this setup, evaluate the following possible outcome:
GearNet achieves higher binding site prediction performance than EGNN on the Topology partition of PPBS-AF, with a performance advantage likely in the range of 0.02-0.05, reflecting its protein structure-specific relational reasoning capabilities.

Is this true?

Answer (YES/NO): NO